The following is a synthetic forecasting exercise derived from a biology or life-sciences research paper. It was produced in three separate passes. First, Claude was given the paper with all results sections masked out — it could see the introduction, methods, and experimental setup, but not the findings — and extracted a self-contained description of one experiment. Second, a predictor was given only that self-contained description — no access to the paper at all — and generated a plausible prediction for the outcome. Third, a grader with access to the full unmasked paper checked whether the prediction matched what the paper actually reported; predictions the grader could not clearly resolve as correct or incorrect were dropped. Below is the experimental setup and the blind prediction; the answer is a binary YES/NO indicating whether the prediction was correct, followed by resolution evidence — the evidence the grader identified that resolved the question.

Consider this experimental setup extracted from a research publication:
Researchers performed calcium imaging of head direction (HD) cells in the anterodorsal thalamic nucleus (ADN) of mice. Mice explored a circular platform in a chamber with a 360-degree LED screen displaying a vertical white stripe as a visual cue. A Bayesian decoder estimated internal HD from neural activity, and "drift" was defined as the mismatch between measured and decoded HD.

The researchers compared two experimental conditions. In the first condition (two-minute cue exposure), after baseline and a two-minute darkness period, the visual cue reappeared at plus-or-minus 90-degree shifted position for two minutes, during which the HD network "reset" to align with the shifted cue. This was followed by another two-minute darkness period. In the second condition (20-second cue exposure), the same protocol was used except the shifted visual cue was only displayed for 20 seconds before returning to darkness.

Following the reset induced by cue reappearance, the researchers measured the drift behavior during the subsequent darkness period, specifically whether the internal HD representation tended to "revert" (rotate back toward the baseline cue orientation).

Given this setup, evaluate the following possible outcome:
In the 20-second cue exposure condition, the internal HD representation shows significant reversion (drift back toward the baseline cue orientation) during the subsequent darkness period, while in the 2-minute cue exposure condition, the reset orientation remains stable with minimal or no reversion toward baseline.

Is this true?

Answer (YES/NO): NO